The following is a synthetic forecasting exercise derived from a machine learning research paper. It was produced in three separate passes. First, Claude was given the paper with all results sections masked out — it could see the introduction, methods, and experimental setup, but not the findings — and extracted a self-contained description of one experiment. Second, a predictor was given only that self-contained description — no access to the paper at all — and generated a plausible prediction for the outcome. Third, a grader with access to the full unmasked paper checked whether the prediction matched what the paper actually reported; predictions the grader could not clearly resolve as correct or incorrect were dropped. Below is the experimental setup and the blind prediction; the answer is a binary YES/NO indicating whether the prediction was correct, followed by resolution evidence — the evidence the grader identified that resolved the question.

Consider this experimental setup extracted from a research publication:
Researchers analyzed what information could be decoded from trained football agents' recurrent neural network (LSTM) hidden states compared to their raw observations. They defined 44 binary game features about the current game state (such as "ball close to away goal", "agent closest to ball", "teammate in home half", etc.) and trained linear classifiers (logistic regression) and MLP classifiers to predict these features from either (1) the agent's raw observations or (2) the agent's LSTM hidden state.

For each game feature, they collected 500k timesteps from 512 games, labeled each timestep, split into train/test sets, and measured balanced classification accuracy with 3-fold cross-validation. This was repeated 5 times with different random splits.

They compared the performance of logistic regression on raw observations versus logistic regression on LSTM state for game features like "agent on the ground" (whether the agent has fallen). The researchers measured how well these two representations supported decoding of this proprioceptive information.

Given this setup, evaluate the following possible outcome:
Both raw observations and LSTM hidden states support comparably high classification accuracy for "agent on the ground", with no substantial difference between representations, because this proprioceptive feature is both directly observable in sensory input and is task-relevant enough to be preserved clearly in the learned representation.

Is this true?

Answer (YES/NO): YES